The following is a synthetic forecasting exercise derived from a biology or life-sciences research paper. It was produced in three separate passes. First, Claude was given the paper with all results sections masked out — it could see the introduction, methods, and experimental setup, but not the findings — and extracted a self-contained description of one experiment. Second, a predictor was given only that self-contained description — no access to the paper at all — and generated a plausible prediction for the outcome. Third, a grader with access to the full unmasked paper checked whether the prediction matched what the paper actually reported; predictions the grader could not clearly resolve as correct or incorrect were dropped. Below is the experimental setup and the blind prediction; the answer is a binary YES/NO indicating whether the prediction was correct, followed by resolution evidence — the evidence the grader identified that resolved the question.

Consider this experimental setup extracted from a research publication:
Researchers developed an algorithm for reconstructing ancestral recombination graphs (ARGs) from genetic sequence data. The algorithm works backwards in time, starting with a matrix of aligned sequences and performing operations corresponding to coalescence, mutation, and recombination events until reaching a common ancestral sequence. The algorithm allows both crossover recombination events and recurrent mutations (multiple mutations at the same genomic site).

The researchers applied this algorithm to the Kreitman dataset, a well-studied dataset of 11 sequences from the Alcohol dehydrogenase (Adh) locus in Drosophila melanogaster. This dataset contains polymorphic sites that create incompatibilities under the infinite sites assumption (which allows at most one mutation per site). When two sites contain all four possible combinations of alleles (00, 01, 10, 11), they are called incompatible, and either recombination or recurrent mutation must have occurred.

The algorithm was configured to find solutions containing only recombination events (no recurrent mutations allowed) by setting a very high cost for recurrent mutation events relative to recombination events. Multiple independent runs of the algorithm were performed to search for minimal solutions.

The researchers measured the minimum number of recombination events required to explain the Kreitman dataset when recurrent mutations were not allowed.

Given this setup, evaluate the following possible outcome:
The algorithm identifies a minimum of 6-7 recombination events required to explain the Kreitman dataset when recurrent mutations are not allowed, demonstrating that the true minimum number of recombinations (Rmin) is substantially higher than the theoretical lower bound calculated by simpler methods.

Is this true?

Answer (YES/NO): YES